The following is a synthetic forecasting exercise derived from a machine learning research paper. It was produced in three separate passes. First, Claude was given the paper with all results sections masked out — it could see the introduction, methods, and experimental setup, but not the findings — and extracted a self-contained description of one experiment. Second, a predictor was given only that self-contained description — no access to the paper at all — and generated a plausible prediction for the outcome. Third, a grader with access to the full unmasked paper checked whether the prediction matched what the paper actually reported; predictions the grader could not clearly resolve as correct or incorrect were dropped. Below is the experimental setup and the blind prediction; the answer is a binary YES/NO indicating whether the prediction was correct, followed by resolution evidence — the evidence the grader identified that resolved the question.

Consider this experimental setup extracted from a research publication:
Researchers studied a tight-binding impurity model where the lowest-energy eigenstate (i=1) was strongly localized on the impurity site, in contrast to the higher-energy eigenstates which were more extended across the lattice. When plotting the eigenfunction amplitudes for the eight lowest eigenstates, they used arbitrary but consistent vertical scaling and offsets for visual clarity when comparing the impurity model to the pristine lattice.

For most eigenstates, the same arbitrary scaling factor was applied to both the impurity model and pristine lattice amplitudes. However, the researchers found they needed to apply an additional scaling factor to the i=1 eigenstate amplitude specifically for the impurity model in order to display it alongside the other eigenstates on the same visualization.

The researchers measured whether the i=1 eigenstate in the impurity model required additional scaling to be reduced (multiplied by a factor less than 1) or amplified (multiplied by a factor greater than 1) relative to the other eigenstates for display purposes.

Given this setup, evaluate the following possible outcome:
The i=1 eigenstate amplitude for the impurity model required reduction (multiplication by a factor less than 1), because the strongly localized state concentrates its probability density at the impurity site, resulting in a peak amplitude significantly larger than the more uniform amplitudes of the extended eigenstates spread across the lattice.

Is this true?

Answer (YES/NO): YES